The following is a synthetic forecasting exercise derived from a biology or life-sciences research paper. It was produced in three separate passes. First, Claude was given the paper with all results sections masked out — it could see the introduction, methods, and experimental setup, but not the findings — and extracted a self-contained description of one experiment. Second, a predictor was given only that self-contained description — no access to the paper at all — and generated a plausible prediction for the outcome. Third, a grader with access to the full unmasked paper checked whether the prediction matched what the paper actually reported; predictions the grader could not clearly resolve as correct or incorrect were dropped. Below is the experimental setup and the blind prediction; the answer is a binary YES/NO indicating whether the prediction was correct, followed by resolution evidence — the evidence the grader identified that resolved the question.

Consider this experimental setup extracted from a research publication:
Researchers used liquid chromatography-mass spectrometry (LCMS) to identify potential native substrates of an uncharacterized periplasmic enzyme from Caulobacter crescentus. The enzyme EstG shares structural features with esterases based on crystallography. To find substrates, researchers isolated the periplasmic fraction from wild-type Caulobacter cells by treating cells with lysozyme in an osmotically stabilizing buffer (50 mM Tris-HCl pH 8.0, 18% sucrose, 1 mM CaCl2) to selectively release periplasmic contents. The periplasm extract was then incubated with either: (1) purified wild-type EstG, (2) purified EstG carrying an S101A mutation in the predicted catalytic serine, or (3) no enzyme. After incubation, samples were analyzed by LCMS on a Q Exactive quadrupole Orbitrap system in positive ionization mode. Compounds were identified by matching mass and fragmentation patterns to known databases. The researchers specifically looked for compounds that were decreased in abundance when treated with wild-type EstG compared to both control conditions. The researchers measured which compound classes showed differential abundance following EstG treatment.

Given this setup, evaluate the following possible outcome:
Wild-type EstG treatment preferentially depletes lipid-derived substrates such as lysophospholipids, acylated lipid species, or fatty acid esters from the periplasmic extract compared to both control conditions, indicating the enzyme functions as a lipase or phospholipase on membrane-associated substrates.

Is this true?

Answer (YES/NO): NO